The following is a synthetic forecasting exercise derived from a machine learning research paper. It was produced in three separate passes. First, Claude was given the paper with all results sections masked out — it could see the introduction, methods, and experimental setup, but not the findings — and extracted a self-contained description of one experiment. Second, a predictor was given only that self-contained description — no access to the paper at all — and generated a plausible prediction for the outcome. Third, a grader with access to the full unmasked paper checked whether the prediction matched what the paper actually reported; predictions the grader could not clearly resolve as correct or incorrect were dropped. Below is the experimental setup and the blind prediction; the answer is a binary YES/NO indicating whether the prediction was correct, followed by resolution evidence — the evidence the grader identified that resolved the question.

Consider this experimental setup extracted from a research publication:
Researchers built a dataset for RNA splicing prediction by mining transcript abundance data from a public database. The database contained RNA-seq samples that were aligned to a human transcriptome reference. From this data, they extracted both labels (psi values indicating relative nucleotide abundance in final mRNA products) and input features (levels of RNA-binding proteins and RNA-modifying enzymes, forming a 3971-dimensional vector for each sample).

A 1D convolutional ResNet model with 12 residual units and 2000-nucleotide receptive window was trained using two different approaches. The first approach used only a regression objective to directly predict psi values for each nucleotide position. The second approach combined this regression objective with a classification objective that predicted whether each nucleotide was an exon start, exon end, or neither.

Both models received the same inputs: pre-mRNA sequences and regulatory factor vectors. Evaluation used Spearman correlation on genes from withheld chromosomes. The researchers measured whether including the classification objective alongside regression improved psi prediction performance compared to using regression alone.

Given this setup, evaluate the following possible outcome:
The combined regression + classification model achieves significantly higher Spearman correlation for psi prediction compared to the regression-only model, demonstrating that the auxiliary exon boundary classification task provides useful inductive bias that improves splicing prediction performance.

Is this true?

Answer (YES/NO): NO